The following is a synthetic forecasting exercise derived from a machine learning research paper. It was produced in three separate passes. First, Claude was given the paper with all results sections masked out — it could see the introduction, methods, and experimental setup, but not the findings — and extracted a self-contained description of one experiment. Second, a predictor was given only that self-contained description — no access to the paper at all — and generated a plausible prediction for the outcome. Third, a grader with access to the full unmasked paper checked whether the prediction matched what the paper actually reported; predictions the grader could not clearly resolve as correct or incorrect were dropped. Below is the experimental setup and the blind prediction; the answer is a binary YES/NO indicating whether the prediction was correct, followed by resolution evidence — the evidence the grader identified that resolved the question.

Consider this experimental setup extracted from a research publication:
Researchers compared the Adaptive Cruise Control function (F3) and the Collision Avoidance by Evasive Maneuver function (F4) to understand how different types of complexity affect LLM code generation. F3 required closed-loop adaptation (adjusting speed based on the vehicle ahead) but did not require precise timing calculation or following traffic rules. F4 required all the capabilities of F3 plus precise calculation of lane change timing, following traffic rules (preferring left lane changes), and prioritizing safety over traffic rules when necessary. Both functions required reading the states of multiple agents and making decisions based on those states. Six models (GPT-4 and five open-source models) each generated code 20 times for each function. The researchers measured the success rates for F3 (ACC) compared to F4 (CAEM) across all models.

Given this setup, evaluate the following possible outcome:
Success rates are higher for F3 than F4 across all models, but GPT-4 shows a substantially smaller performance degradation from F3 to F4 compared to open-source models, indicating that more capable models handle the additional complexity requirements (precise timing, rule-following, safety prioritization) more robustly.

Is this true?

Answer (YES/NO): NO